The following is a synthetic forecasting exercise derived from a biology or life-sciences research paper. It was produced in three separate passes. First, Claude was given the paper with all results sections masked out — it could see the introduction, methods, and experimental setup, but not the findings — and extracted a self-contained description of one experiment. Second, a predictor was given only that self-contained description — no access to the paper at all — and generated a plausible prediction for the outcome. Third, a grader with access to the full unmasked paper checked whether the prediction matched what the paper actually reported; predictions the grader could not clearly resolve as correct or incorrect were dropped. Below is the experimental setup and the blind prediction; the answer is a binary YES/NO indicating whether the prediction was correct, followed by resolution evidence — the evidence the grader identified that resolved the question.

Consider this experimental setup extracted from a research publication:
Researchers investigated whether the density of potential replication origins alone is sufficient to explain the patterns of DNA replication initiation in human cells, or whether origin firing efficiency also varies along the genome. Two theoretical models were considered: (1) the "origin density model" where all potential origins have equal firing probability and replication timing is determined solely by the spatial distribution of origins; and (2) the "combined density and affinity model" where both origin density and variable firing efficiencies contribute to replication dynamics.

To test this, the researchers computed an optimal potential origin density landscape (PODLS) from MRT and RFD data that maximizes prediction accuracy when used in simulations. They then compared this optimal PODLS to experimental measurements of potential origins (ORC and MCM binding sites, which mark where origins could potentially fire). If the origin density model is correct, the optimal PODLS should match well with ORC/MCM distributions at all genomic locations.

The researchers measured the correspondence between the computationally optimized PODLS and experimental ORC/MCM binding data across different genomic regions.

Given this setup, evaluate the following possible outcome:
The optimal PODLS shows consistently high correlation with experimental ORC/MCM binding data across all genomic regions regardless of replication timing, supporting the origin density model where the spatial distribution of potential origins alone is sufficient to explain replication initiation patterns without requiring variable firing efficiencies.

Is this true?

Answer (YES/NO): NO